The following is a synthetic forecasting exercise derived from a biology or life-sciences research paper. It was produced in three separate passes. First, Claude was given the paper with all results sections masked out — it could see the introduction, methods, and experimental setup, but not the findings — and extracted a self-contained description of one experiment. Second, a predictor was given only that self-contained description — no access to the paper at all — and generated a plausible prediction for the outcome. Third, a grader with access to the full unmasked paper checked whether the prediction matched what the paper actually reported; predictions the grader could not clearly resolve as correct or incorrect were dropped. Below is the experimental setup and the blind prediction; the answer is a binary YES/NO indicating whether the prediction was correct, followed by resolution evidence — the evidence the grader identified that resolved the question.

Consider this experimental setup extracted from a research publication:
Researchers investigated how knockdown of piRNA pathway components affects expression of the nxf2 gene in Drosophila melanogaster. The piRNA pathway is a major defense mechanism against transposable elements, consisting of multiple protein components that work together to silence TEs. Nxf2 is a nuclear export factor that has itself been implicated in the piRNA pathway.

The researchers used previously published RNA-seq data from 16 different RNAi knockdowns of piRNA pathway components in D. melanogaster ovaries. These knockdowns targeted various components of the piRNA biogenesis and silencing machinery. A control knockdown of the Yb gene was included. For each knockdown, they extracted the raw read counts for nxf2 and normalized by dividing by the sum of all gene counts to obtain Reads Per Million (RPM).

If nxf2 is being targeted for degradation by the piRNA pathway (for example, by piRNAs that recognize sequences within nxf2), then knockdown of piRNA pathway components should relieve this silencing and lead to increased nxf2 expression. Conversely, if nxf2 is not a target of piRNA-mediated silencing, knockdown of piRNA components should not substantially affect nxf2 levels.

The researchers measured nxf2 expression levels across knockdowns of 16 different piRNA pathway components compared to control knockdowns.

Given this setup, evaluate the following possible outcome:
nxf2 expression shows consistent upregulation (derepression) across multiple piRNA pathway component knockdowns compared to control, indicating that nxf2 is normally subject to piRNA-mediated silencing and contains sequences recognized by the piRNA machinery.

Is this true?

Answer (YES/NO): YES